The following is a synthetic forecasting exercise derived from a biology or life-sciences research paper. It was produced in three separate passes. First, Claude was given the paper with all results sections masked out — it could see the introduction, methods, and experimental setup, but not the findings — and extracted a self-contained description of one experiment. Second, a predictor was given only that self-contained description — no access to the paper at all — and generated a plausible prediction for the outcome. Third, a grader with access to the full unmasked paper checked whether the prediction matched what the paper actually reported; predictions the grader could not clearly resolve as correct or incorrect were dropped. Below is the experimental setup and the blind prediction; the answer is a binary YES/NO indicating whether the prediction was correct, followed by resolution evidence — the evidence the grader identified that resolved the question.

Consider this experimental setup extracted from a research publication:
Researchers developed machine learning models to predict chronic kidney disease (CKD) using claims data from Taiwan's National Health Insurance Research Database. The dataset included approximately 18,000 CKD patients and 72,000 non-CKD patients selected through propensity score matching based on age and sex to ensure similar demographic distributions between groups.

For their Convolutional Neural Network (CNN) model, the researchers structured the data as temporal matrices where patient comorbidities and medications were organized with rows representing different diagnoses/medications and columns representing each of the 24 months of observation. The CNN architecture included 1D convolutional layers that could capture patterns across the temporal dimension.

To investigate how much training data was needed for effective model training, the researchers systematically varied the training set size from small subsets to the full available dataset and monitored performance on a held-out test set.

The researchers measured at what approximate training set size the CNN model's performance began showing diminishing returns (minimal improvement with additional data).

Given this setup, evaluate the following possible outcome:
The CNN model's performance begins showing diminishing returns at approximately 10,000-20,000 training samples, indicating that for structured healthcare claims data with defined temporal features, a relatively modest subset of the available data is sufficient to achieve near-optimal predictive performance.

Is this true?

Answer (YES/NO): YES